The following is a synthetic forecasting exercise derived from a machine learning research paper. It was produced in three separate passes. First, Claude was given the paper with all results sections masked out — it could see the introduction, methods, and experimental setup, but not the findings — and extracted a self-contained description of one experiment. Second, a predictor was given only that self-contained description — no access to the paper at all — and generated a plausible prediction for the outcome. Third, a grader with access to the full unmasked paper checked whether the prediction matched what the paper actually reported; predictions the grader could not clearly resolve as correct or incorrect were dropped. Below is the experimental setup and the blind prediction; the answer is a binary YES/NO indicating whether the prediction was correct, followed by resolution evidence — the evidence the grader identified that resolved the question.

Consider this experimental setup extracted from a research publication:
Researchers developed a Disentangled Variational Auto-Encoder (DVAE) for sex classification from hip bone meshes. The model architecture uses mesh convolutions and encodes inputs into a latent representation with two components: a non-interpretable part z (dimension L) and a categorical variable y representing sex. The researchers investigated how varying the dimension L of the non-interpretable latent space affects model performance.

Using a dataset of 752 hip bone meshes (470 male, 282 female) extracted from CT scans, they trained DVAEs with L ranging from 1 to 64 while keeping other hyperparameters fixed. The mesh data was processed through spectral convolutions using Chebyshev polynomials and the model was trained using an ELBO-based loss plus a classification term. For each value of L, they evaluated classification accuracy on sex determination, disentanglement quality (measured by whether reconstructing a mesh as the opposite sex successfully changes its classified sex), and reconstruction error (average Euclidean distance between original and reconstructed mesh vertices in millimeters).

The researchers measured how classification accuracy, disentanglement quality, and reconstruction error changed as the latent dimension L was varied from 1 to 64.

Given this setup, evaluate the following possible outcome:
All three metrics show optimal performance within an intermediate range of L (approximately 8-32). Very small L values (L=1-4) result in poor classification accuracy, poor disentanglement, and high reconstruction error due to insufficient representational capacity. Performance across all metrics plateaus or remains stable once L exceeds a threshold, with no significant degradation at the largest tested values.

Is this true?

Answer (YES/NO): NO